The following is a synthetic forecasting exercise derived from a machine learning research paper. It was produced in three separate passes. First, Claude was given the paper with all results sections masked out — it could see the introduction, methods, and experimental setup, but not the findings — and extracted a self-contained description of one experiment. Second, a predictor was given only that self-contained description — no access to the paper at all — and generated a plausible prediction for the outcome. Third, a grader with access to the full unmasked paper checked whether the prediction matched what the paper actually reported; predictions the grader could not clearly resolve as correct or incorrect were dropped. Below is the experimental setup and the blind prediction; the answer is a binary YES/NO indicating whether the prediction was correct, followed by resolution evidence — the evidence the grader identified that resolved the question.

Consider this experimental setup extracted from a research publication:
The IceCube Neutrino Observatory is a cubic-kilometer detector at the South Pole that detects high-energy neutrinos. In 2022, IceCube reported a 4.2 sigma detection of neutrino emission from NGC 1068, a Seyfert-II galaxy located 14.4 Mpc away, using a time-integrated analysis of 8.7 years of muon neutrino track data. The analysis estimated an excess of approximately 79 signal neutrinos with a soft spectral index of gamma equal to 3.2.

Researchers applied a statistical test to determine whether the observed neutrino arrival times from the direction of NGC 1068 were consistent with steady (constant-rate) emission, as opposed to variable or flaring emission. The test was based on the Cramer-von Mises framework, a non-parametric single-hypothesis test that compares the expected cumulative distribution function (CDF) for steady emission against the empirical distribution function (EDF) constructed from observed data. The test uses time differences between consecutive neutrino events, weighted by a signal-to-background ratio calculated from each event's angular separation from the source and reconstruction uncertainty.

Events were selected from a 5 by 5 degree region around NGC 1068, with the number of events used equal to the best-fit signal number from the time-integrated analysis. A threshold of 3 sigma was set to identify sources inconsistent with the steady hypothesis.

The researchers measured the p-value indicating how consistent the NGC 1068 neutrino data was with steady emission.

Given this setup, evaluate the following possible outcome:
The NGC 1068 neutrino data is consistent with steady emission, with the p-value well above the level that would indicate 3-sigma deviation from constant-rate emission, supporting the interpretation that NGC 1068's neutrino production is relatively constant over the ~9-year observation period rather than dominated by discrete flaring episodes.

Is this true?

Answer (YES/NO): YES